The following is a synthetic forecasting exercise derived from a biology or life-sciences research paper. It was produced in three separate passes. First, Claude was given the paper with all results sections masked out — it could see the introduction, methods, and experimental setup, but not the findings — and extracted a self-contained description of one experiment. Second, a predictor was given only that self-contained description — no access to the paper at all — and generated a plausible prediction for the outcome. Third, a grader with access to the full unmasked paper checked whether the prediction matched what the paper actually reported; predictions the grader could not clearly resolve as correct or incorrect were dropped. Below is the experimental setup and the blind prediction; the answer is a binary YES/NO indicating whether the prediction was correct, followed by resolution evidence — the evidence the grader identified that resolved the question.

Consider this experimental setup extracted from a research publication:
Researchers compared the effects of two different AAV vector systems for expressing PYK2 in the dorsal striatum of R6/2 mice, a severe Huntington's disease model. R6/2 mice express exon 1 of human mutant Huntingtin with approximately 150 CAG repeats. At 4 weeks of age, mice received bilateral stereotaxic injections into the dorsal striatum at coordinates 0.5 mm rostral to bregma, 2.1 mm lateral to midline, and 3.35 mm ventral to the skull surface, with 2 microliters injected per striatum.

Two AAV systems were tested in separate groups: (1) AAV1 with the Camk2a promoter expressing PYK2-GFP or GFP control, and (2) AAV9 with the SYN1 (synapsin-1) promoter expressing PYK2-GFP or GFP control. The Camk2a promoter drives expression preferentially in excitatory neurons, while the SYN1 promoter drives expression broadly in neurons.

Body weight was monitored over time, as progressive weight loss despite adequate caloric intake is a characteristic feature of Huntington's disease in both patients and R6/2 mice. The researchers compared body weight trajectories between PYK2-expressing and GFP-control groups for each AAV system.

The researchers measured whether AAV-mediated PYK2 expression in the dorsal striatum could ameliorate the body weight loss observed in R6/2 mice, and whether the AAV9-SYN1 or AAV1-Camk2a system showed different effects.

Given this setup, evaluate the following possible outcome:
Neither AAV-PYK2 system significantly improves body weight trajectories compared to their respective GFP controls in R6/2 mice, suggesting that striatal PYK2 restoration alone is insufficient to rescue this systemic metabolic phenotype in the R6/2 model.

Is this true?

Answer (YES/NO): NO